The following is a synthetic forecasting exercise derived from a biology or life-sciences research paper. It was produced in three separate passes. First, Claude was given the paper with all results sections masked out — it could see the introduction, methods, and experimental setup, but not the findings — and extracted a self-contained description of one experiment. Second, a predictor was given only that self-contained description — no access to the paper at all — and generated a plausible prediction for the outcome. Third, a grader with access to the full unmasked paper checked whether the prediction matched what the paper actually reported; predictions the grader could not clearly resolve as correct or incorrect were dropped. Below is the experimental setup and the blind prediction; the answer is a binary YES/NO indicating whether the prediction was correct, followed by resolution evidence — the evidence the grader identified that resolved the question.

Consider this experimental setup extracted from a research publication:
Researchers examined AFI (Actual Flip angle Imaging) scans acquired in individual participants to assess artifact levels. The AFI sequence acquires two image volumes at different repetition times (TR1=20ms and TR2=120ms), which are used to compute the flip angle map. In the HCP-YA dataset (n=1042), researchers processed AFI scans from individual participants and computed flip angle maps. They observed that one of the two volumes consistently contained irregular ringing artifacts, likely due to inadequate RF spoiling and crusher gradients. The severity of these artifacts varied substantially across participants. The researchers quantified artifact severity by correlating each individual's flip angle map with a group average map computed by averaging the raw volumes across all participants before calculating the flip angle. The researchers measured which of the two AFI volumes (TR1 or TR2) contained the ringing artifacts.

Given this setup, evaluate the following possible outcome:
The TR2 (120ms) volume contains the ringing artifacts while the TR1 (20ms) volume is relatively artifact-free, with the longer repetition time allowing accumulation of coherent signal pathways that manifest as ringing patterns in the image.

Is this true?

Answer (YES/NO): YES